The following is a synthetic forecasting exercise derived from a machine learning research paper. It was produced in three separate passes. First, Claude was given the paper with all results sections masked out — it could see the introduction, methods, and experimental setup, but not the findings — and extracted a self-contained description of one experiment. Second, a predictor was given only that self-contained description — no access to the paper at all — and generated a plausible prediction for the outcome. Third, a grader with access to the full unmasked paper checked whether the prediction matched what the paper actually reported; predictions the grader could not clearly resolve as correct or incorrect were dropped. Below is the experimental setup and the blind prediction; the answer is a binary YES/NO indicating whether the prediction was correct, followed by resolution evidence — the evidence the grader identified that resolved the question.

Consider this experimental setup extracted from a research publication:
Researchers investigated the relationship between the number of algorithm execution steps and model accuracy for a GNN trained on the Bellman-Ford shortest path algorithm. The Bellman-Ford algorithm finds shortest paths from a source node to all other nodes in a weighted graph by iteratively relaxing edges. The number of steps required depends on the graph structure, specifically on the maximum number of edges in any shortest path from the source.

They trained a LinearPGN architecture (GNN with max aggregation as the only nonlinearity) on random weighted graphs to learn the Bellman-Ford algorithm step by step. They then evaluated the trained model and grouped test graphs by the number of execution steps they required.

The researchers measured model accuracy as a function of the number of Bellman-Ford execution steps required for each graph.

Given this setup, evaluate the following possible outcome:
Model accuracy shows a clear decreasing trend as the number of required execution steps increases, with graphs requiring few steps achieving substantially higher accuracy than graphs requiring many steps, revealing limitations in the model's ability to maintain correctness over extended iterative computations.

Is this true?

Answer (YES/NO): YES